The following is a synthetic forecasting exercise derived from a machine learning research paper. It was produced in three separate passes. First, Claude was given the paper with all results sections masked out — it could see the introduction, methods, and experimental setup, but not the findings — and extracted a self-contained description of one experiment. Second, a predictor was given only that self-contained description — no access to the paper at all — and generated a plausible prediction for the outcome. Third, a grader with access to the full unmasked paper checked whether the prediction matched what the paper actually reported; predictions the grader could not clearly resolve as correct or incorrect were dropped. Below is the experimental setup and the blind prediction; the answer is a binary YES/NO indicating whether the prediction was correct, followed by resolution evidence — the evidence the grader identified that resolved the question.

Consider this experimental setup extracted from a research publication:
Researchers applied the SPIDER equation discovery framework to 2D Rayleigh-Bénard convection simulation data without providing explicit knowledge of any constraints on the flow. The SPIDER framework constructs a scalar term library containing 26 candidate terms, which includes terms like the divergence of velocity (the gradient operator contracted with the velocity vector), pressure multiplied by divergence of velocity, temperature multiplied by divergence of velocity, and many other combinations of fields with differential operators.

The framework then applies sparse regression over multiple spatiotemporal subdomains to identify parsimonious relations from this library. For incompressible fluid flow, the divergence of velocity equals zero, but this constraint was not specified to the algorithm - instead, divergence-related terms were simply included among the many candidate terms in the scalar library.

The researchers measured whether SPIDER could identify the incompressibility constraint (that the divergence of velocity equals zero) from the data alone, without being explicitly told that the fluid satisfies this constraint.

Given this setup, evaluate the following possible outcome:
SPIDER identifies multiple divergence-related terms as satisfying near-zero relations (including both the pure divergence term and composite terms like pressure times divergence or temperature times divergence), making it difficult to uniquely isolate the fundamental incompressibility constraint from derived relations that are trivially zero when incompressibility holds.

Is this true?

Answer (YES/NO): NO